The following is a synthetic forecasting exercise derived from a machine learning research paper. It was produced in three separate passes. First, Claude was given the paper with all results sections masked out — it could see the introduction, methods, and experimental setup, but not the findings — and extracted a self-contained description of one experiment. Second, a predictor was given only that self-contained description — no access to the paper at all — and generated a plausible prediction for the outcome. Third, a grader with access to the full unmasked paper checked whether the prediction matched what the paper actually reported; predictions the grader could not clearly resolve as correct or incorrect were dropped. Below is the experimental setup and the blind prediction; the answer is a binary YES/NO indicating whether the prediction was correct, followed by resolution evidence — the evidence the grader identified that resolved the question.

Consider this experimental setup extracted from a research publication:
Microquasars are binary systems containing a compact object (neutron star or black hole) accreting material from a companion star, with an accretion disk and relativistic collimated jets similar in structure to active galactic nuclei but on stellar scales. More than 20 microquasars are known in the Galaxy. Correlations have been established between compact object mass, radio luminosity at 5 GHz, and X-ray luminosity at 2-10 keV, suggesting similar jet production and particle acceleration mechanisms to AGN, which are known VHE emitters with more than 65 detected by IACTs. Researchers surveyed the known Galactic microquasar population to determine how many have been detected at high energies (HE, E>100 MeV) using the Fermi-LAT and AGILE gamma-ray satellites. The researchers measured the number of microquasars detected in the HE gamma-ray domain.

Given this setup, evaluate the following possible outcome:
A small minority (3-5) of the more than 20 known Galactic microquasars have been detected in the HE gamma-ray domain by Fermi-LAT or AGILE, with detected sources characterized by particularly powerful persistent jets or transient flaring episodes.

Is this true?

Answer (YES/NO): YES